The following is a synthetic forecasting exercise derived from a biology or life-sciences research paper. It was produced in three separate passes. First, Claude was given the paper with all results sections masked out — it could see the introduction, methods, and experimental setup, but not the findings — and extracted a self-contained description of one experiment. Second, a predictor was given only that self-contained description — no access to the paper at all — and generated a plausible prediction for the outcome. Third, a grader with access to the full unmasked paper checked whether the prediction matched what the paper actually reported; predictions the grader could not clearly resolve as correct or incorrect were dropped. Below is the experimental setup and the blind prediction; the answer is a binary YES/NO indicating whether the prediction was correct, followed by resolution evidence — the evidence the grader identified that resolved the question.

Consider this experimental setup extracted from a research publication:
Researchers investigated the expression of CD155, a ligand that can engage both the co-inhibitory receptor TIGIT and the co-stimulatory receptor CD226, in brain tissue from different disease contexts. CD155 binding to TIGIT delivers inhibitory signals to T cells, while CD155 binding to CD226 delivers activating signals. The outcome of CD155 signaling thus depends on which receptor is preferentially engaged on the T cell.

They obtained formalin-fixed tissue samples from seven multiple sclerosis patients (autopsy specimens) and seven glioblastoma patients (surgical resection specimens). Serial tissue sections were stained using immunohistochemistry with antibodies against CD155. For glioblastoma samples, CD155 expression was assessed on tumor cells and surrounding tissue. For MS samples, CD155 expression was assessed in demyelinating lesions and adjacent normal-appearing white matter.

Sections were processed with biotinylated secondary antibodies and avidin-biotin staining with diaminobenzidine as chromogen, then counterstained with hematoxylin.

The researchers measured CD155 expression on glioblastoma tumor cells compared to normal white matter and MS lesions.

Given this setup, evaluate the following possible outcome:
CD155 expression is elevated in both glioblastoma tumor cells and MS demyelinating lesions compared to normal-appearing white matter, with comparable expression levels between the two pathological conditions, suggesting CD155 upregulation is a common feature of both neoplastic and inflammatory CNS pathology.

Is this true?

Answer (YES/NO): NO